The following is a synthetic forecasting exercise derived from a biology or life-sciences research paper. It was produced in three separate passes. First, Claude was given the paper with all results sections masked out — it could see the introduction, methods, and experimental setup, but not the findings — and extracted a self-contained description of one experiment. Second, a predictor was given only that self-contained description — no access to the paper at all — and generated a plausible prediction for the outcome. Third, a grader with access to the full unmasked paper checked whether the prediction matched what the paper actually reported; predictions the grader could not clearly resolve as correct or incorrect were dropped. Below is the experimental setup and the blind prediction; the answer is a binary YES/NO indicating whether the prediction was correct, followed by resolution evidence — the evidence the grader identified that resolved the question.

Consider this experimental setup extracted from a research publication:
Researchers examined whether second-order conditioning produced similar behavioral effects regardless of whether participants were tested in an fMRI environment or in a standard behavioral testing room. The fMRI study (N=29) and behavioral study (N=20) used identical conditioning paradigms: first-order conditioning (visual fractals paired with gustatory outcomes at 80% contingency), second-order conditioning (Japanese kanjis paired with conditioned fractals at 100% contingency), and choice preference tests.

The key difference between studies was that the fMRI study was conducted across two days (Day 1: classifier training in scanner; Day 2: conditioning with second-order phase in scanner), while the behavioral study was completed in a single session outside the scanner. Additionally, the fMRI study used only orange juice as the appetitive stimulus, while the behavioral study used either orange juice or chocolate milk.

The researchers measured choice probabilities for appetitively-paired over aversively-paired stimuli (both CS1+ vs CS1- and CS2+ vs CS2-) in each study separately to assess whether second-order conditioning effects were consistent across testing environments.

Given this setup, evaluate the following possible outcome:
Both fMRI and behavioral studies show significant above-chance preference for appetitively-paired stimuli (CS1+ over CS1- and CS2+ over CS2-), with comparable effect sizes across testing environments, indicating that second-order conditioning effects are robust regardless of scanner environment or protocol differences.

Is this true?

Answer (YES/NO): YES